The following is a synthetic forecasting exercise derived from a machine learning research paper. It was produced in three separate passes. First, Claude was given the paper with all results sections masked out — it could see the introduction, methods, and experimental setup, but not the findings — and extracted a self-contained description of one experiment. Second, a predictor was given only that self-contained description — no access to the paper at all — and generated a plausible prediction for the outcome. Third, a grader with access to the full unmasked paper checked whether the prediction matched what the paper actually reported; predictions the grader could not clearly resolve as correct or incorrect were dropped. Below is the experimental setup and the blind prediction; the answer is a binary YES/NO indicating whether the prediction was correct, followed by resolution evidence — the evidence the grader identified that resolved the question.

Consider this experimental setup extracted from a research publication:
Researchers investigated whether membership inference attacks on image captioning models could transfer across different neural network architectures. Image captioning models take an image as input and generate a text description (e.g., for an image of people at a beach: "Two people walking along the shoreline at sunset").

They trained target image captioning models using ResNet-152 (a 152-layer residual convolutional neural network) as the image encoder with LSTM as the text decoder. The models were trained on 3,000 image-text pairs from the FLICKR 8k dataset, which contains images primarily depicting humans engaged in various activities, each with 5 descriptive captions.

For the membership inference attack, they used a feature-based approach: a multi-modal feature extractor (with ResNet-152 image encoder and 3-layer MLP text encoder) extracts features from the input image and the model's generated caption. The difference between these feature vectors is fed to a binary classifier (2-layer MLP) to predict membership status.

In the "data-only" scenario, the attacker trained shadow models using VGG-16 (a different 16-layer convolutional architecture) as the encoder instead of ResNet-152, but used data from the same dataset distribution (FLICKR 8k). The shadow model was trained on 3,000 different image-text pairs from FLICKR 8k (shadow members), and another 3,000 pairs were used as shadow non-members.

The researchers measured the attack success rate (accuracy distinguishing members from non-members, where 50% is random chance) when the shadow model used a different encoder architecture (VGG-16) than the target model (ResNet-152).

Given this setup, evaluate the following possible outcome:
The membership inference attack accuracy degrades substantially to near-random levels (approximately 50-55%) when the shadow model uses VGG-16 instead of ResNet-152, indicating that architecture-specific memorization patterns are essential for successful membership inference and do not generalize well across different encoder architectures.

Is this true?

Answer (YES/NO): NO